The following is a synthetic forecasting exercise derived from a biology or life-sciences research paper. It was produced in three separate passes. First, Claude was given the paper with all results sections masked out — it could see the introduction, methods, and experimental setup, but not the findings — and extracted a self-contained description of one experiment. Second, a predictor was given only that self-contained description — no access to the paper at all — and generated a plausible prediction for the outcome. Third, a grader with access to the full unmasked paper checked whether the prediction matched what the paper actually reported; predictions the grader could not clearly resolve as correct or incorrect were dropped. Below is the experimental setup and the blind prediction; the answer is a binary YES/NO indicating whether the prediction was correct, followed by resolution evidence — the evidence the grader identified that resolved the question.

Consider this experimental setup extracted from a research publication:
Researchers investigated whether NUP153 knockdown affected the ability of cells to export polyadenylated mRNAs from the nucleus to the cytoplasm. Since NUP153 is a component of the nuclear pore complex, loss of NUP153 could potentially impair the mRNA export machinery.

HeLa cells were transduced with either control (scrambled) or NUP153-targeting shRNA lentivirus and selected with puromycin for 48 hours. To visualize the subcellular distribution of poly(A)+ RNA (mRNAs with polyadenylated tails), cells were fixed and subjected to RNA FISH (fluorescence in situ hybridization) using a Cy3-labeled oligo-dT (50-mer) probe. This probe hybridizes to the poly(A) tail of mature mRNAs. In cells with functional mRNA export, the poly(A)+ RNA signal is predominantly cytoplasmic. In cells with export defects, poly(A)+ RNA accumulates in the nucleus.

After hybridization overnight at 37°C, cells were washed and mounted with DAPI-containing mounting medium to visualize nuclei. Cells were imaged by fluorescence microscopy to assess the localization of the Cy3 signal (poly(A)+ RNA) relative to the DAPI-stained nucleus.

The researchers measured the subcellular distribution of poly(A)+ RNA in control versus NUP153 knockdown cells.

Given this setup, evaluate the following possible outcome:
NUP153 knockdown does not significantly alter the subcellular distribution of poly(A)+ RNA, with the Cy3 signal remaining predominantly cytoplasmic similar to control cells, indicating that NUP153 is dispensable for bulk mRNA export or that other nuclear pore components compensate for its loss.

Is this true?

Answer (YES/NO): YES